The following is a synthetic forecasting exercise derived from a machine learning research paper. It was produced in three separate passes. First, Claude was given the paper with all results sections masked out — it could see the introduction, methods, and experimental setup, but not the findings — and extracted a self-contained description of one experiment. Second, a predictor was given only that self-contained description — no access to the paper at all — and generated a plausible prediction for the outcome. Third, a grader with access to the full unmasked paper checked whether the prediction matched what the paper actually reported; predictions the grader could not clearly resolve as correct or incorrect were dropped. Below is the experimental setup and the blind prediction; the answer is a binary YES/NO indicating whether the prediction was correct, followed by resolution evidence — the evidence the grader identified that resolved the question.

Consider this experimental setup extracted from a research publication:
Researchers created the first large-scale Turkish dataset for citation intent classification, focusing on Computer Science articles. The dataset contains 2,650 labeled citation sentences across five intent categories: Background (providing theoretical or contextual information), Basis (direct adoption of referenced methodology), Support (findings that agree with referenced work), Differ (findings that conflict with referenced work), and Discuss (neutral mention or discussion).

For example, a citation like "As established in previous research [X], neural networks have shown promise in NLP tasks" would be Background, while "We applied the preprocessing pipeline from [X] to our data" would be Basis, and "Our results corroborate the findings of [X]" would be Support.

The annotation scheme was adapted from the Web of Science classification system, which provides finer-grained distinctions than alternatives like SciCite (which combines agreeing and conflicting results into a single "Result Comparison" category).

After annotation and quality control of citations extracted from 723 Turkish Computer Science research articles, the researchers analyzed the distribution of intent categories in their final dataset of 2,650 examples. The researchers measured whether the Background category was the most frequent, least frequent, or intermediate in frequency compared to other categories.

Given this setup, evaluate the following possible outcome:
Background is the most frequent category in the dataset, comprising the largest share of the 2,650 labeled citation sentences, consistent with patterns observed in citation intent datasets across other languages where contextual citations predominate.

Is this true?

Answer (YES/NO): YES